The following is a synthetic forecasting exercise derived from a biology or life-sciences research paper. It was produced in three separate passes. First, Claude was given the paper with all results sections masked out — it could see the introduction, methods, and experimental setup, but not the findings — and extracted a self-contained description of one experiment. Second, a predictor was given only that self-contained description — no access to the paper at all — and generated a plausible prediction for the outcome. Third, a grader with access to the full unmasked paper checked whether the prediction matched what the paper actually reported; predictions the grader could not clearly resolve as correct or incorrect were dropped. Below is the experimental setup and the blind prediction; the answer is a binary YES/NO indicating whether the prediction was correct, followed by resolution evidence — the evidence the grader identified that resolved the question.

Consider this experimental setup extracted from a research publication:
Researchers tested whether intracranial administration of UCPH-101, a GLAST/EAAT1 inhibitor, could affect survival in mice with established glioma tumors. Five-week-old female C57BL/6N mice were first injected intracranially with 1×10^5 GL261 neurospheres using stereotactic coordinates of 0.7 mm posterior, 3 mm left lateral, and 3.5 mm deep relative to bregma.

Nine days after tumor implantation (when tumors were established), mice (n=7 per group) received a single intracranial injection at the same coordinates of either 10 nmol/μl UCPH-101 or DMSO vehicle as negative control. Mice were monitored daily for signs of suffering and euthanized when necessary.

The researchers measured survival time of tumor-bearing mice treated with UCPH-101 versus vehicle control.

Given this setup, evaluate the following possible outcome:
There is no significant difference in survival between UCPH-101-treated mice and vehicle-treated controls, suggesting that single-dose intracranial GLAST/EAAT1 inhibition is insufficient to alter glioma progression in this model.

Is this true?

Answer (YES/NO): NO